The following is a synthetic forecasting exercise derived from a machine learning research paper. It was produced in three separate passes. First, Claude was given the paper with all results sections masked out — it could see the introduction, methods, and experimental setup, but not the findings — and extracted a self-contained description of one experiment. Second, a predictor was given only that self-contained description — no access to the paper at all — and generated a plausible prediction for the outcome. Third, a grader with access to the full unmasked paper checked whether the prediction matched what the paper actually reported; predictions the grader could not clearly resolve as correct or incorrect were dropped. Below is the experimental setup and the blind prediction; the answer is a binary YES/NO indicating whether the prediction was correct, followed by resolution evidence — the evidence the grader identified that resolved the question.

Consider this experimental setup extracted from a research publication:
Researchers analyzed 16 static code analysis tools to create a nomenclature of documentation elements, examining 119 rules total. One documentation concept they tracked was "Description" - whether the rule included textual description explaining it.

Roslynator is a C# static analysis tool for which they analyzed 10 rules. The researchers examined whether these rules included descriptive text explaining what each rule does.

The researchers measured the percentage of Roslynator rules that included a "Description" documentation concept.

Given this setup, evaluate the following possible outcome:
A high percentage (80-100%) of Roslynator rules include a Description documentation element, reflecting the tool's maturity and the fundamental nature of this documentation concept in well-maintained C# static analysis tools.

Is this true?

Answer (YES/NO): NO